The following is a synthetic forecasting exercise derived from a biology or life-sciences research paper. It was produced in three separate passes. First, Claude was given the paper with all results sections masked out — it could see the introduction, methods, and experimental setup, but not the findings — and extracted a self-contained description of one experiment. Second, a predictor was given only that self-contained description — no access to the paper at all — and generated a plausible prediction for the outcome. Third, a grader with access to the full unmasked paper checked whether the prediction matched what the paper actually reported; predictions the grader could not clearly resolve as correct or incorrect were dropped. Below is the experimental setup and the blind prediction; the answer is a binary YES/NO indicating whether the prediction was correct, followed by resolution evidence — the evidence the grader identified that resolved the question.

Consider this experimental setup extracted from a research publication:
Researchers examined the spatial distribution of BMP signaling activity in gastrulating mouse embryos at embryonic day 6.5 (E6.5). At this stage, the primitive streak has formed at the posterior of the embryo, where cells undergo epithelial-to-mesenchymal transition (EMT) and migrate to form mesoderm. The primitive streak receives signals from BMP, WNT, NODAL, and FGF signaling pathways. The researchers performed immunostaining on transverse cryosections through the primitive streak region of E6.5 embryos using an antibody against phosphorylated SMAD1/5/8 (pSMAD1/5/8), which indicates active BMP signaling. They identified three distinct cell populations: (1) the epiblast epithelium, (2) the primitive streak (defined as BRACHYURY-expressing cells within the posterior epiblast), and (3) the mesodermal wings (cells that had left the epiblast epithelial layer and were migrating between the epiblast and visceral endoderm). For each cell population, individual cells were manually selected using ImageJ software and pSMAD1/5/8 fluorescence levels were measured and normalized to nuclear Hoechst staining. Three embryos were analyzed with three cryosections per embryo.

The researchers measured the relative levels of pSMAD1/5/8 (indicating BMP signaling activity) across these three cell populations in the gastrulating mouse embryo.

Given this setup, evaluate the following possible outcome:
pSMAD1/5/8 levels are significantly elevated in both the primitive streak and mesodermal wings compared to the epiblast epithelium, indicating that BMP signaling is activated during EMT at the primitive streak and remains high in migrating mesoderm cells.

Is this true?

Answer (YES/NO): YES